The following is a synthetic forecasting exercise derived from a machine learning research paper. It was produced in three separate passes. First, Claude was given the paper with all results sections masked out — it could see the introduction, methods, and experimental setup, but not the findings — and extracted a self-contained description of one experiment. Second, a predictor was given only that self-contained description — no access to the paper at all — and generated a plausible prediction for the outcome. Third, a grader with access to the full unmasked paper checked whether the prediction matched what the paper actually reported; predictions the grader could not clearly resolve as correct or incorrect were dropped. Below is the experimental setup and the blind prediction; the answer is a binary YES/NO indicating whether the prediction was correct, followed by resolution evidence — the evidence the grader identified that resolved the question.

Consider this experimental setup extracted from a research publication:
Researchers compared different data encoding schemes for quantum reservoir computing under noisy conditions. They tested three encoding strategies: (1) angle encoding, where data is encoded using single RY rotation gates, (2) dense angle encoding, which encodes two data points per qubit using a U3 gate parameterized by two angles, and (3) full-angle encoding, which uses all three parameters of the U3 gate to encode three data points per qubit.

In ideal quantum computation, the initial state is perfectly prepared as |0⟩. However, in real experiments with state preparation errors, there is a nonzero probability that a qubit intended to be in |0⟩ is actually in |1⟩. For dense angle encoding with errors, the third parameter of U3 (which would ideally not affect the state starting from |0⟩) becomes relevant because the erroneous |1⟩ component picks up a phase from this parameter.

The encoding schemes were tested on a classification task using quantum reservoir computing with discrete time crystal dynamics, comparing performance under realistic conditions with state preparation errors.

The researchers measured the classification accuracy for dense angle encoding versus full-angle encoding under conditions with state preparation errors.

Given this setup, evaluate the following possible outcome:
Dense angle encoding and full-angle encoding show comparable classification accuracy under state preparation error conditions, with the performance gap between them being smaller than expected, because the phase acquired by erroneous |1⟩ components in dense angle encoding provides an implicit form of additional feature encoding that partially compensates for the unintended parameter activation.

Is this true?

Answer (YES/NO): NO